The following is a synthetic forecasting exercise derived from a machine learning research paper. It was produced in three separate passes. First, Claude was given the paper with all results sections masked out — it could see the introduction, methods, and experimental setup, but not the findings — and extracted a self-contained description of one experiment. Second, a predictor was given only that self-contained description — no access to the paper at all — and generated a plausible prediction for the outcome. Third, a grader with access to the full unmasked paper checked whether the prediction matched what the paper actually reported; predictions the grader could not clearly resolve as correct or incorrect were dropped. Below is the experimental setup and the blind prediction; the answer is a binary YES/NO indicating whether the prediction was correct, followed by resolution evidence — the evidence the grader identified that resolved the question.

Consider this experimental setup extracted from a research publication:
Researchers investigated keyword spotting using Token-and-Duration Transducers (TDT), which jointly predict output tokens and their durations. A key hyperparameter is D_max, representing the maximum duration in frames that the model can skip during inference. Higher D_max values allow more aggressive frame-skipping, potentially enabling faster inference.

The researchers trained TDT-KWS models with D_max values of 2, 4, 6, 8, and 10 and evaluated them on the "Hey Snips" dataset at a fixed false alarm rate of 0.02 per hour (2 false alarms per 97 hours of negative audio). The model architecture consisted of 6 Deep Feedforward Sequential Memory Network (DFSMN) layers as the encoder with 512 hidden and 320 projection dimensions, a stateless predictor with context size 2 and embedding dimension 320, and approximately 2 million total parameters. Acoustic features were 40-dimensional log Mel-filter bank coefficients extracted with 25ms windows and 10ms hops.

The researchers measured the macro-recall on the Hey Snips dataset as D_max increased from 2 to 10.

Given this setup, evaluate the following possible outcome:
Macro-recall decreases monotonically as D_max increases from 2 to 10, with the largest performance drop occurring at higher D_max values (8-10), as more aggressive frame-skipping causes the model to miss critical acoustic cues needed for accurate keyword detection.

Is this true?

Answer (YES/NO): NO